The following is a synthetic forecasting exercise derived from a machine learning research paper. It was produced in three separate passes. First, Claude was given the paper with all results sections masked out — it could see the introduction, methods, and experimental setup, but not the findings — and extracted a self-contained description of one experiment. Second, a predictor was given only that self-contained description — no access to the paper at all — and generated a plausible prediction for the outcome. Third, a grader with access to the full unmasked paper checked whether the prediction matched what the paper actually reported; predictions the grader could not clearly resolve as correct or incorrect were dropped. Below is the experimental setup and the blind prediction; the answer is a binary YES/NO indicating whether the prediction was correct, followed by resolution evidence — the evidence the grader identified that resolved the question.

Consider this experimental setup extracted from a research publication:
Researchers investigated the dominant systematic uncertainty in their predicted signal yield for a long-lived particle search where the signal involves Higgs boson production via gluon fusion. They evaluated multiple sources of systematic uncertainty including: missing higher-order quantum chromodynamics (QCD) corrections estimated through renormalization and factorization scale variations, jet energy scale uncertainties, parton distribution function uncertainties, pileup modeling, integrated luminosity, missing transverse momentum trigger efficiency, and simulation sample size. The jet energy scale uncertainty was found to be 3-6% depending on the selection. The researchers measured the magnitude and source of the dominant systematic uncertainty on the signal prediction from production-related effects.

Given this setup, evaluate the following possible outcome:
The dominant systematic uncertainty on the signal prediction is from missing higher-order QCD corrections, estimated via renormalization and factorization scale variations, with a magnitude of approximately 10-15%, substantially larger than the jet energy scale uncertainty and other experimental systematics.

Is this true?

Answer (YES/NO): NO